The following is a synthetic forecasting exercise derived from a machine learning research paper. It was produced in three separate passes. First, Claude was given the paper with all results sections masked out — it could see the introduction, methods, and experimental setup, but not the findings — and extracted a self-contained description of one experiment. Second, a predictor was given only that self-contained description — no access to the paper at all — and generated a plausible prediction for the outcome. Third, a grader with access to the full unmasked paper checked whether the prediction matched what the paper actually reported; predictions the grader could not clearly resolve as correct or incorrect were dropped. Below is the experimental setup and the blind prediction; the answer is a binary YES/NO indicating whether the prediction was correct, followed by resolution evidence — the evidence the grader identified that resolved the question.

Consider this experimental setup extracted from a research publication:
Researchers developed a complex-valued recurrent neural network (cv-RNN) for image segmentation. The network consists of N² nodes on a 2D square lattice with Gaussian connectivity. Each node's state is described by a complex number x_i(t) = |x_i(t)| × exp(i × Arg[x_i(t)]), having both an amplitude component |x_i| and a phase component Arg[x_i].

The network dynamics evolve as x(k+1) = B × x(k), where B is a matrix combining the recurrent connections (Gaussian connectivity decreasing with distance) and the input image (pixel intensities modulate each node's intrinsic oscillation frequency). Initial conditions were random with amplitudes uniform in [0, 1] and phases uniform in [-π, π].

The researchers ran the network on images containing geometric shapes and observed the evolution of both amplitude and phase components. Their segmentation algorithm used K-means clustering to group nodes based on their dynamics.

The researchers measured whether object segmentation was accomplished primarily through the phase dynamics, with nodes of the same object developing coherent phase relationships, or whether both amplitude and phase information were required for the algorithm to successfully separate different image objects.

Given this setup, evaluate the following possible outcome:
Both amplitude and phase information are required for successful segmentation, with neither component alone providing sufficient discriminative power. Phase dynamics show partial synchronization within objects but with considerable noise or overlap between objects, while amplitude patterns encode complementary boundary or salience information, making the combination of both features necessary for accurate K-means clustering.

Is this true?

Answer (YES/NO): NO